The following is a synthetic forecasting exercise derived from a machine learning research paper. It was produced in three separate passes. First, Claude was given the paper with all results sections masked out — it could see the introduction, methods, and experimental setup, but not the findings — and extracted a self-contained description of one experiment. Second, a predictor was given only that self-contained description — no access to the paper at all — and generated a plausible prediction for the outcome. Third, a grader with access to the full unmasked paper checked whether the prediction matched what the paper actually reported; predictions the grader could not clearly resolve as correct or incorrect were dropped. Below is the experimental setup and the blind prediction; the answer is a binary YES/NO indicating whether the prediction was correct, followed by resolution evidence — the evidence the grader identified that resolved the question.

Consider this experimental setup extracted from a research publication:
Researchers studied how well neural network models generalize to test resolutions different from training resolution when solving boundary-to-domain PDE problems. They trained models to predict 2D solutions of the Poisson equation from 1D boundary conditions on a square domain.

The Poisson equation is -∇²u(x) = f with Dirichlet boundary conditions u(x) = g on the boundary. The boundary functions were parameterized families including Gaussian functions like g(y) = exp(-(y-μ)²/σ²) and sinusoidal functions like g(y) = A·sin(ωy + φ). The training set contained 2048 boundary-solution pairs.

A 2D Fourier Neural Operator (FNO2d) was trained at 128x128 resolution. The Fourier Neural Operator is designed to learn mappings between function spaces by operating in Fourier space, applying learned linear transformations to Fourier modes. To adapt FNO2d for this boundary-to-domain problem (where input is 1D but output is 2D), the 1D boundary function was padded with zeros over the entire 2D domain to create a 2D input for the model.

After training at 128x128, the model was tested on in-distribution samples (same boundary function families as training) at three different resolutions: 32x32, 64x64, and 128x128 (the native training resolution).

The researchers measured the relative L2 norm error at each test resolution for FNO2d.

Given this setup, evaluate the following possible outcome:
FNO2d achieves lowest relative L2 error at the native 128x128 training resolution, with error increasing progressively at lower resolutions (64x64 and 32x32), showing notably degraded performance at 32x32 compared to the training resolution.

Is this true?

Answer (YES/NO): YES